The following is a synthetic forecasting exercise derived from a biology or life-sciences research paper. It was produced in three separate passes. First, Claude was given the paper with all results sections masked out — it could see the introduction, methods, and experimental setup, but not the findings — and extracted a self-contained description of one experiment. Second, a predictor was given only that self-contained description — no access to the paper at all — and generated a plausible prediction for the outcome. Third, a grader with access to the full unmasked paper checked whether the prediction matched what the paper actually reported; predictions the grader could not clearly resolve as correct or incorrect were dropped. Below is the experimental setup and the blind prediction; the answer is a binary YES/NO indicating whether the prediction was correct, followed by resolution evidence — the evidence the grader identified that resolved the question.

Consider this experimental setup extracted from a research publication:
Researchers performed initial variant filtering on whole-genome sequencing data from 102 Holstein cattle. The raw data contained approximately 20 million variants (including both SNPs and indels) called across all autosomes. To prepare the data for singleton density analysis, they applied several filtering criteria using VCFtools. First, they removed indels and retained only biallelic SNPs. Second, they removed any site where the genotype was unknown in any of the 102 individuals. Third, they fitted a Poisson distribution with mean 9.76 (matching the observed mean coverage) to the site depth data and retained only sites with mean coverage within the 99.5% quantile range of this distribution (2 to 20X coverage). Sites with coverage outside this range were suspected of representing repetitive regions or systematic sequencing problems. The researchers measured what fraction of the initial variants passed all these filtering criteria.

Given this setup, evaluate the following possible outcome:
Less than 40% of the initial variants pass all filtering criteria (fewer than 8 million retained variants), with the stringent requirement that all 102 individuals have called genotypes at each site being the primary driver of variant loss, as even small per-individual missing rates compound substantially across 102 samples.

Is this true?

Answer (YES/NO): YES